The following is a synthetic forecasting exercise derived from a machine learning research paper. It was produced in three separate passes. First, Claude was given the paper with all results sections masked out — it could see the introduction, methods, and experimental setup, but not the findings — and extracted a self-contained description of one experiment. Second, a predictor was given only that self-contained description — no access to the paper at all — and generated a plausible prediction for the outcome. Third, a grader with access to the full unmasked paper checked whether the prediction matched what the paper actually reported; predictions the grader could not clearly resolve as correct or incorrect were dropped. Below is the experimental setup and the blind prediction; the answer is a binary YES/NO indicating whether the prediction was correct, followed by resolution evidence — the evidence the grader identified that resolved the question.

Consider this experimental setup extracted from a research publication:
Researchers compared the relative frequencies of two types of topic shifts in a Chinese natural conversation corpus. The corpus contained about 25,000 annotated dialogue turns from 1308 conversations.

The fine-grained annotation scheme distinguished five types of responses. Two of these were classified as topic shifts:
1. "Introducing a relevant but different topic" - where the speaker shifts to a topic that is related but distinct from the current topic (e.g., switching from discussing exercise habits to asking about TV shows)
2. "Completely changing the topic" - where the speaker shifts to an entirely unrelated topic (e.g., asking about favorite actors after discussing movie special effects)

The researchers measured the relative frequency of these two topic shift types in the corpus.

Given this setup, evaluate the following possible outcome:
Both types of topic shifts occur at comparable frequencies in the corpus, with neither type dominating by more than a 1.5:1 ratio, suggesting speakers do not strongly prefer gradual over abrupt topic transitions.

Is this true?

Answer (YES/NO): YES